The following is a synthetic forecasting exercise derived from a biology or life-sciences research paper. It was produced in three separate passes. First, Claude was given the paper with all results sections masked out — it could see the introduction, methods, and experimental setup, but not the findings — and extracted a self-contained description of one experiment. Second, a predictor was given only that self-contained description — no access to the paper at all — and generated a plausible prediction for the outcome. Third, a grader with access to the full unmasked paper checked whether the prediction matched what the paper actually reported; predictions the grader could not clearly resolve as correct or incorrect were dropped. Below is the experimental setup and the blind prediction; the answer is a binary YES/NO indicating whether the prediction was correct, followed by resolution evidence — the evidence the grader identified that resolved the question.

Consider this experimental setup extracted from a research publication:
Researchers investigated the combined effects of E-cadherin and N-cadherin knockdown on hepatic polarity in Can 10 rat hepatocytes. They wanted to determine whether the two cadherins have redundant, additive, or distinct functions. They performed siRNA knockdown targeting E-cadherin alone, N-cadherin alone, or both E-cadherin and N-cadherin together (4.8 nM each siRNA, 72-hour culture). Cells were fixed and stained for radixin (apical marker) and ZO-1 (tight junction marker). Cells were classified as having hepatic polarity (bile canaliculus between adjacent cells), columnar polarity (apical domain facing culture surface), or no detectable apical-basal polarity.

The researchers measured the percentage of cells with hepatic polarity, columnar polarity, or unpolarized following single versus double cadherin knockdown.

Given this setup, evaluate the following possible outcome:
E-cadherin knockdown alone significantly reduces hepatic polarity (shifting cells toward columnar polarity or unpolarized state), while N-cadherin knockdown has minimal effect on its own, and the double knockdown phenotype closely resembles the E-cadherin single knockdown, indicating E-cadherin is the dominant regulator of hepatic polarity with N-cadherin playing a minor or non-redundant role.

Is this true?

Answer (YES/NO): NO